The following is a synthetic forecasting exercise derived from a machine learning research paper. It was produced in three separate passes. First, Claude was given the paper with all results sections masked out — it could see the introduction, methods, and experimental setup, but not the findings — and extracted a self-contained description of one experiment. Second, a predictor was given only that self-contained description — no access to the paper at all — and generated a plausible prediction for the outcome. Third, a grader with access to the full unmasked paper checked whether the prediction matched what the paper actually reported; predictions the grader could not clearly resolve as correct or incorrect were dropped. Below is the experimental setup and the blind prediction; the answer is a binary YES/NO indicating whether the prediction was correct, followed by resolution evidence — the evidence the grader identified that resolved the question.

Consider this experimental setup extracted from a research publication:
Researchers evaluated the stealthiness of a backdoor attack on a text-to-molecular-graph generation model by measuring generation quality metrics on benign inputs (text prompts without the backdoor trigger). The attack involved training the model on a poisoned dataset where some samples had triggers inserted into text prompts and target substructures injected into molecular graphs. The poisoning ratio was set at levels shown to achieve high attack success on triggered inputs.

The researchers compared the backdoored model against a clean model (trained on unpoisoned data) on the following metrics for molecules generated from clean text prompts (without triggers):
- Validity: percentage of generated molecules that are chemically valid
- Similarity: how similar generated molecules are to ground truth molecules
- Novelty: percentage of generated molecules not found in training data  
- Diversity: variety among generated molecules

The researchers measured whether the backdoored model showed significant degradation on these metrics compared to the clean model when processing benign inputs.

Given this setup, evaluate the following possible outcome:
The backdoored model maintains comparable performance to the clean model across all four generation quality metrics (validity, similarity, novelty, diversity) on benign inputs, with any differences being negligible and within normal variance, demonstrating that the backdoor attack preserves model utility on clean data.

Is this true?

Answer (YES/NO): YES